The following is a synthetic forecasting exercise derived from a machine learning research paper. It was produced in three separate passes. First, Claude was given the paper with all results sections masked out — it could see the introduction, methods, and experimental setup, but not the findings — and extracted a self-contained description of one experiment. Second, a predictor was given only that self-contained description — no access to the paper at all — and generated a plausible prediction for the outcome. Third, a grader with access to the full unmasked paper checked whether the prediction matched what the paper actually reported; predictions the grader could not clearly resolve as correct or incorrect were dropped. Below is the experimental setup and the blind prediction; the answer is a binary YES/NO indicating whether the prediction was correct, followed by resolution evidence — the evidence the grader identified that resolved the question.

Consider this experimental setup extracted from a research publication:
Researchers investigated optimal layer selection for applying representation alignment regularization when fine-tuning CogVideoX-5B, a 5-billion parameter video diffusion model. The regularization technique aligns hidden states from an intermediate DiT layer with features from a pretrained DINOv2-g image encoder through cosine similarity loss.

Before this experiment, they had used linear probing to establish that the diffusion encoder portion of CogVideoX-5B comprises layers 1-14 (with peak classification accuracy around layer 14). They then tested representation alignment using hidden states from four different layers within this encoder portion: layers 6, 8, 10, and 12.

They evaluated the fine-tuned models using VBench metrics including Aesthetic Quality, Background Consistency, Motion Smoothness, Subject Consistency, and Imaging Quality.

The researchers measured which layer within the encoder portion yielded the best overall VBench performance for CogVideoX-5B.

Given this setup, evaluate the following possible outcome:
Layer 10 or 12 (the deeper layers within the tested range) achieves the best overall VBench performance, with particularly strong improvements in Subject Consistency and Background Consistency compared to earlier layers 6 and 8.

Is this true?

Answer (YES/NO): NO